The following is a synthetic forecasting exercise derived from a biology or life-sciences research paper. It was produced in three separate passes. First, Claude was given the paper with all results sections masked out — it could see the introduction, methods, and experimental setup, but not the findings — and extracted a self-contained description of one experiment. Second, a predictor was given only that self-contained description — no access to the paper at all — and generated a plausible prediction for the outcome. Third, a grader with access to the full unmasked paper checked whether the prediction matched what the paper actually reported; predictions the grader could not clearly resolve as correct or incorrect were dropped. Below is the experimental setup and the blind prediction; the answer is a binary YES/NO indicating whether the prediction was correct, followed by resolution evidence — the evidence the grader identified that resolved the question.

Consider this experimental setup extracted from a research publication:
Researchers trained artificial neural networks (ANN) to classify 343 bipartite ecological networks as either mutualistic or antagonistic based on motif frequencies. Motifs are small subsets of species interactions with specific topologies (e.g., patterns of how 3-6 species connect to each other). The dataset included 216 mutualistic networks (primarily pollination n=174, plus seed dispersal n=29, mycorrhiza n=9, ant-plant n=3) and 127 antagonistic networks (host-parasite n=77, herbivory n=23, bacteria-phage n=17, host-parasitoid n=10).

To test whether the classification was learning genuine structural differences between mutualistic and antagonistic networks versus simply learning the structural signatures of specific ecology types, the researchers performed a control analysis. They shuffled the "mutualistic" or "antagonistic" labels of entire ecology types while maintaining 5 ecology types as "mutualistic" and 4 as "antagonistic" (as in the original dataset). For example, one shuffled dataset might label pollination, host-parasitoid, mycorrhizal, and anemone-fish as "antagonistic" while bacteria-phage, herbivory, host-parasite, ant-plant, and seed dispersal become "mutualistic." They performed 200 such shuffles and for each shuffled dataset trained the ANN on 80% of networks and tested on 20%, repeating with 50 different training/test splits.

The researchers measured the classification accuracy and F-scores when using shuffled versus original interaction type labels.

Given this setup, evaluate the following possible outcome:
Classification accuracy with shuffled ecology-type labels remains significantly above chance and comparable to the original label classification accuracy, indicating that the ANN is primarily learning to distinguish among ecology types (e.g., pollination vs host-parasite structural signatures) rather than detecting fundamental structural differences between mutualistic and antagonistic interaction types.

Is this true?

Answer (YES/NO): NO